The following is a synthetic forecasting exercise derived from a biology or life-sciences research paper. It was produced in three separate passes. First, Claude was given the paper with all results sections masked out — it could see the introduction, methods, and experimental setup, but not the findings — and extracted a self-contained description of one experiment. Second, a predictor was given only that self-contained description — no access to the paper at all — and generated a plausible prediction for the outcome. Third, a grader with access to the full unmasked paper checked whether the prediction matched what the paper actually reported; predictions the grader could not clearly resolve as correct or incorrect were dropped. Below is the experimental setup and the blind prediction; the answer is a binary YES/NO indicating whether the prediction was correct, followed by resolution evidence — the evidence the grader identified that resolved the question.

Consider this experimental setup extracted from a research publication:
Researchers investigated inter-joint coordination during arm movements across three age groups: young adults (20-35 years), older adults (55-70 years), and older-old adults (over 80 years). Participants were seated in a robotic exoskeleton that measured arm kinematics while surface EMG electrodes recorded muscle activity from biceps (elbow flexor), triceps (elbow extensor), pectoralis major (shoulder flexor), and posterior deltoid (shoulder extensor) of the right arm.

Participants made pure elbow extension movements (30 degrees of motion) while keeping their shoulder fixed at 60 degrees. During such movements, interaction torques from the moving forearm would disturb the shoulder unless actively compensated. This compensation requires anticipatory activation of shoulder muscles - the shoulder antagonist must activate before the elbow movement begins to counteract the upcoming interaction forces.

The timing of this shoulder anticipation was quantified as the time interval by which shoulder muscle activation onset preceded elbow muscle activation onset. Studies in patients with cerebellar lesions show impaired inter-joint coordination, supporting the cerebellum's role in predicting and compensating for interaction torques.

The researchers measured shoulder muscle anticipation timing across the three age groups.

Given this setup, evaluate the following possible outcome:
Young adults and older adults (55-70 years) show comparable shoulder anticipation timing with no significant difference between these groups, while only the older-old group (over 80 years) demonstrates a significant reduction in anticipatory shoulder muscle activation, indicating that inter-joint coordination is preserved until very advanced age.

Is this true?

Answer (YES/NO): NO